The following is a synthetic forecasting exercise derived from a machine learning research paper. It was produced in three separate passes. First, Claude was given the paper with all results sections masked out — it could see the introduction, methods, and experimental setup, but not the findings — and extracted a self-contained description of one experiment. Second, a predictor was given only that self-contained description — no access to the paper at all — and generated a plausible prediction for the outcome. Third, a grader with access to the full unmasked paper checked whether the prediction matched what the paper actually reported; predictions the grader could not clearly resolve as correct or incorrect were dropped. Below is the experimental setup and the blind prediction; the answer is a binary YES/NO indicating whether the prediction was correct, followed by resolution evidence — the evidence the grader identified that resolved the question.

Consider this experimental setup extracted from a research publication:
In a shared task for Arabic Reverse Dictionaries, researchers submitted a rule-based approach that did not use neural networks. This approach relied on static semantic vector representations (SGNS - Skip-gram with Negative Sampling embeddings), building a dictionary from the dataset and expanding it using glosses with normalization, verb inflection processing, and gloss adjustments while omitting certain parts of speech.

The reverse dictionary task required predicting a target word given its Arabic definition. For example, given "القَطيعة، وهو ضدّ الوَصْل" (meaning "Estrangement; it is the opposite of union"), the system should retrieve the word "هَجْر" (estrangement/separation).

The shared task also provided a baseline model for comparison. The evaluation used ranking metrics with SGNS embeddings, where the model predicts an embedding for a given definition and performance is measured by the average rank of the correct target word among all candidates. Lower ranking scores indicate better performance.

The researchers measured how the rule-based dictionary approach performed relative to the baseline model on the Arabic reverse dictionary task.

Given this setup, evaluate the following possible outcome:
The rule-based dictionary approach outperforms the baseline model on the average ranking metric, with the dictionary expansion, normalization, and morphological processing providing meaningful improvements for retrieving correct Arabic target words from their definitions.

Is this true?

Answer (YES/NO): NO